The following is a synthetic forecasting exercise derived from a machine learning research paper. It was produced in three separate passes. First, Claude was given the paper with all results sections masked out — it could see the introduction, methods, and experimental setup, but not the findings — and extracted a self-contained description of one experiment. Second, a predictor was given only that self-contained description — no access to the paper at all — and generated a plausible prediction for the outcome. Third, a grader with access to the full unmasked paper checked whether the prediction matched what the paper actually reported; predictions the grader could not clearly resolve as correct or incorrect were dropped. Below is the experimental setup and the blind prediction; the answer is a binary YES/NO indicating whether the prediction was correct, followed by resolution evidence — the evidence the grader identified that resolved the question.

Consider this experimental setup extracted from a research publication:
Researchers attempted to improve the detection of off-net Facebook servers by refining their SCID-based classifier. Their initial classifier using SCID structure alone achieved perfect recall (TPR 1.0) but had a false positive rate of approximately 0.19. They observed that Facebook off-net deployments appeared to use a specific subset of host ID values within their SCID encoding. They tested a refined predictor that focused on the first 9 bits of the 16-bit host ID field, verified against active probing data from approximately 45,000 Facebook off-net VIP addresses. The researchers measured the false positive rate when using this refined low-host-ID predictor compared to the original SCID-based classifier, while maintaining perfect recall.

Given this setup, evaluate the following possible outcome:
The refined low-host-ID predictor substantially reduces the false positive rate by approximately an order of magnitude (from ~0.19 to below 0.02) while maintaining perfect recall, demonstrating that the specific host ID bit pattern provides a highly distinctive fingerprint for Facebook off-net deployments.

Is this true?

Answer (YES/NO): NO